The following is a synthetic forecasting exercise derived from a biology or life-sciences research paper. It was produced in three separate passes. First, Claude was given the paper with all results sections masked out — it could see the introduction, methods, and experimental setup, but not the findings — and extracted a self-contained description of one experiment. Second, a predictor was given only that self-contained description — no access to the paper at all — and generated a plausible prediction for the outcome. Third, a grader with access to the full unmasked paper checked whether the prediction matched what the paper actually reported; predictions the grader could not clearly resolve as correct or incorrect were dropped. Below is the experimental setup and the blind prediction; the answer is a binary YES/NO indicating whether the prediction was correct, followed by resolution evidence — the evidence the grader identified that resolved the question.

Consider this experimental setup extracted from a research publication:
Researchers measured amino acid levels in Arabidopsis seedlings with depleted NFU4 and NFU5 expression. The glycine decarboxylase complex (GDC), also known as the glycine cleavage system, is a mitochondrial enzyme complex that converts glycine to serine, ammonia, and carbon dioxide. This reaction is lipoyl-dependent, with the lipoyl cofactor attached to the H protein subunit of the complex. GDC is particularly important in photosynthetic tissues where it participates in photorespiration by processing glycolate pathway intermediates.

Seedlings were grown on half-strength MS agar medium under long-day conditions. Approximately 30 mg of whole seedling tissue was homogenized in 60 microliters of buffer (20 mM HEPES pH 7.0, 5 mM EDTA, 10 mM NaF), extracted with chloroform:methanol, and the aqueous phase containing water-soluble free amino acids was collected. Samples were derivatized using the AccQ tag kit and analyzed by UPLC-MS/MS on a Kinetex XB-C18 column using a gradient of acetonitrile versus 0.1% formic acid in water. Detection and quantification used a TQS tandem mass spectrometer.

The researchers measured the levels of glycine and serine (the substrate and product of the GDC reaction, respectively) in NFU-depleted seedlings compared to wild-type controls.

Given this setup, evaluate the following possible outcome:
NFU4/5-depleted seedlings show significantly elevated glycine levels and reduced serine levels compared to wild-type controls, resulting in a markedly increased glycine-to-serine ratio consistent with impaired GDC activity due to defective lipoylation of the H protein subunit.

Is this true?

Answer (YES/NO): NO